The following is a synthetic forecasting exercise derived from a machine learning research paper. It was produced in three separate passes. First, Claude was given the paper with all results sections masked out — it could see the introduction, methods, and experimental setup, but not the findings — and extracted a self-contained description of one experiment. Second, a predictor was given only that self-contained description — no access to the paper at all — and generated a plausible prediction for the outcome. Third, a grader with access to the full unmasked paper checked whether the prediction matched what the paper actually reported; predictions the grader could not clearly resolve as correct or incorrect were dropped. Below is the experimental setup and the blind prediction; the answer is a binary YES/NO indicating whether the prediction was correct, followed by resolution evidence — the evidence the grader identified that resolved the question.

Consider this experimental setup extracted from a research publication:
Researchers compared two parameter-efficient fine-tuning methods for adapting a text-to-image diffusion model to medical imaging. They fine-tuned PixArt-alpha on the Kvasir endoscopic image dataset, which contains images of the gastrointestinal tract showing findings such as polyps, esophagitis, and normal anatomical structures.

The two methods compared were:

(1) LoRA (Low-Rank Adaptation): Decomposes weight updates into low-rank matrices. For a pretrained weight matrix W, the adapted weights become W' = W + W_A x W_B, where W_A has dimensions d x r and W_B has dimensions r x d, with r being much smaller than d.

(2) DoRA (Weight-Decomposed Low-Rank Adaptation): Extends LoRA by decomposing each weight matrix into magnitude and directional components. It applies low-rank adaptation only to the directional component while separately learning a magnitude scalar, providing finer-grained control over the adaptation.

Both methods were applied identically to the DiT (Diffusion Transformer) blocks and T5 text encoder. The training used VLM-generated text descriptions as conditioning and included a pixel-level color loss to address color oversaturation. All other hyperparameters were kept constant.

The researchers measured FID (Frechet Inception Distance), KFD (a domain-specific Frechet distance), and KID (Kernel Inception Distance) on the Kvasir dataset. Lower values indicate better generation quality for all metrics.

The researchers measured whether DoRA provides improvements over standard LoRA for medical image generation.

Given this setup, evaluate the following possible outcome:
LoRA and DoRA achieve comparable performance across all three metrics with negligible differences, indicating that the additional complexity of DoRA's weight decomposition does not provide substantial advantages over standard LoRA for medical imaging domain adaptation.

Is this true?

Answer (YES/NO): NO